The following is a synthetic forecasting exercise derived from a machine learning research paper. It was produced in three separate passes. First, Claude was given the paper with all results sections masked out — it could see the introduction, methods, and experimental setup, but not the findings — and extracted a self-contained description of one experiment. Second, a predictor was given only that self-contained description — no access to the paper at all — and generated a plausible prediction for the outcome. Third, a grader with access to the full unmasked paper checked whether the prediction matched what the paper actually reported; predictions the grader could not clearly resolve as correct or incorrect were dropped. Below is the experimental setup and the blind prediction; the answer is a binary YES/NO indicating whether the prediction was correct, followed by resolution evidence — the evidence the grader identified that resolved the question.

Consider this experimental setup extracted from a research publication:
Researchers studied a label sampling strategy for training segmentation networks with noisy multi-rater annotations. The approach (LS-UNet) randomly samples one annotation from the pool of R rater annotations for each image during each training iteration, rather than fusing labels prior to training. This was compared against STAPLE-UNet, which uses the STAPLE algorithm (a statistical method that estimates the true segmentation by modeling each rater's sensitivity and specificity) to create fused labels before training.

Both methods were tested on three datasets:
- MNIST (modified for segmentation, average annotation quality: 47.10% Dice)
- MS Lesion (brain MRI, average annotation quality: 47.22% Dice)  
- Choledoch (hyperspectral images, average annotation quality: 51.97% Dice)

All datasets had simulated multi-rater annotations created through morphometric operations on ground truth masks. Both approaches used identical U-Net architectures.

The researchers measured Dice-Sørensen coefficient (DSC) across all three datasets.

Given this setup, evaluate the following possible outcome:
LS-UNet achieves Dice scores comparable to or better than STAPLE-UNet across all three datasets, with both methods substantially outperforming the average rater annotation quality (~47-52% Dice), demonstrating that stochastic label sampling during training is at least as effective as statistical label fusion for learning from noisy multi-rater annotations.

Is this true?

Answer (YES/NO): NO